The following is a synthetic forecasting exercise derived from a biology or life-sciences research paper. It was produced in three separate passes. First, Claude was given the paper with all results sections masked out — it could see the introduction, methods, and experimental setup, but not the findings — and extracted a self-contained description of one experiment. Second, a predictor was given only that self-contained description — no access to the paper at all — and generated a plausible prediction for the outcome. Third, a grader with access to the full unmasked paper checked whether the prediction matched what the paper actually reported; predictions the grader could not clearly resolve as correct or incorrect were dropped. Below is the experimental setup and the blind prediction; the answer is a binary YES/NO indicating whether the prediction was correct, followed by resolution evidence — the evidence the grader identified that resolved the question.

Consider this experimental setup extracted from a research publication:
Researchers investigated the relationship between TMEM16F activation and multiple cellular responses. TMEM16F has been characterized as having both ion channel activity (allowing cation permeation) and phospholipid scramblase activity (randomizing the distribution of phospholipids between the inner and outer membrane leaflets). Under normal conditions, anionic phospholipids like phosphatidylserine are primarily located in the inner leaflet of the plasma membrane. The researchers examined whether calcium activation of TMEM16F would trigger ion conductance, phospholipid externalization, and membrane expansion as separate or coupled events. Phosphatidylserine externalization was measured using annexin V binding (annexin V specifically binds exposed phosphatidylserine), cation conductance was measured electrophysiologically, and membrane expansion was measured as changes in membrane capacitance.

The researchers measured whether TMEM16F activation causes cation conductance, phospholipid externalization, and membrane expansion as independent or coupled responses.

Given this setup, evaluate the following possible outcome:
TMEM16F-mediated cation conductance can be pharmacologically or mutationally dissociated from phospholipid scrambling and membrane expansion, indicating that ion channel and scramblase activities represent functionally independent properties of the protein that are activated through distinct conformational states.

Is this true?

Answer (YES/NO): NO